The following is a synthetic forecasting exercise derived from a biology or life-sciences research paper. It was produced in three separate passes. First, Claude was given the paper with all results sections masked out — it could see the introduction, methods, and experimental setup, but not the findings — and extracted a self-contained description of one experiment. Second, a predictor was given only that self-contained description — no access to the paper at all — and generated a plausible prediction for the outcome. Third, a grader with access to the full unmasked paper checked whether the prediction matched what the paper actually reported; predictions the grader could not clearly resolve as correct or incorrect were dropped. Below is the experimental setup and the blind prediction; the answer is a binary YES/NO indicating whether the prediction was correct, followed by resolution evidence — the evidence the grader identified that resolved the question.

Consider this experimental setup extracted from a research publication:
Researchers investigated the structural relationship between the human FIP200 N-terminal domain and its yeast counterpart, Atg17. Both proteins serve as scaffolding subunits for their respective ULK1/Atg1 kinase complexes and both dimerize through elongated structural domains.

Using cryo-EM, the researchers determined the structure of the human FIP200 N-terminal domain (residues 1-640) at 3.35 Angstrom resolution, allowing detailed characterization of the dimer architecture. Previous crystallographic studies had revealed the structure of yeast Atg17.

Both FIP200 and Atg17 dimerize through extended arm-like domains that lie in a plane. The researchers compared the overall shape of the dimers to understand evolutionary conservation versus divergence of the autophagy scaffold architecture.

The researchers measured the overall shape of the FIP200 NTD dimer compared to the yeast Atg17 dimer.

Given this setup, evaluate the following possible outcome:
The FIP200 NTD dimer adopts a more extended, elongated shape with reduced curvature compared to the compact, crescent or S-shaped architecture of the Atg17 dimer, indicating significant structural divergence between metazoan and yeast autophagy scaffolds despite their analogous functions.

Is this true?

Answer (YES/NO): NO